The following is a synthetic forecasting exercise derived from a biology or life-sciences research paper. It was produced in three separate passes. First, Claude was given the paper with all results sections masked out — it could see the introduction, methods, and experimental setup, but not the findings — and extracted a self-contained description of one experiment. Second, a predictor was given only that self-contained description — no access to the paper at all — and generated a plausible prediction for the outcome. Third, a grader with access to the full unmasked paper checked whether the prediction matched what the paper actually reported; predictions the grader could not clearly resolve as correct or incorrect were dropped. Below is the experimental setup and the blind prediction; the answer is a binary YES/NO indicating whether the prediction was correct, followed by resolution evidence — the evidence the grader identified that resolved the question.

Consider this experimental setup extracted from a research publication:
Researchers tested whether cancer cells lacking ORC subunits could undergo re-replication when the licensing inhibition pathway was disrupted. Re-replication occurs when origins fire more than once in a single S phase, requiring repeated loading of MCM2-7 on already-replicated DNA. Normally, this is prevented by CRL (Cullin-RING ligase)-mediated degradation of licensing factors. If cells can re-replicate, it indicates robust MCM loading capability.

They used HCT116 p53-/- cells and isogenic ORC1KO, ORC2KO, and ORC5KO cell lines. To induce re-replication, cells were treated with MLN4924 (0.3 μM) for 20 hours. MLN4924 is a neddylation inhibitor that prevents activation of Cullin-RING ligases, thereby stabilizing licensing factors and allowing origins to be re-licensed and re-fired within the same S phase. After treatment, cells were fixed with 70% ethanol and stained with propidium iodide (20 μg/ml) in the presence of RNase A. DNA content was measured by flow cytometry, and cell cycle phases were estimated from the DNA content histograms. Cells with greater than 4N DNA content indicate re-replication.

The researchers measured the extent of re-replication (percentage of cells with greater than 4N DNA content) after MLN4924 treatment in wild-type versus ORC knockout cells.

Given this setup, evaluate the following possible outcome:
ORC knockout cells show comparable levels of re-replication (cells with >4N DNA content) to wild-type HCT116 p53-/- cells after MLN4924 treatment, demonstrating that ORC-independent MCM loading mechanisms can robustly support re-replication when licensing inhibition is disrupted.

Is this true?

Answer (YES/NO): NO